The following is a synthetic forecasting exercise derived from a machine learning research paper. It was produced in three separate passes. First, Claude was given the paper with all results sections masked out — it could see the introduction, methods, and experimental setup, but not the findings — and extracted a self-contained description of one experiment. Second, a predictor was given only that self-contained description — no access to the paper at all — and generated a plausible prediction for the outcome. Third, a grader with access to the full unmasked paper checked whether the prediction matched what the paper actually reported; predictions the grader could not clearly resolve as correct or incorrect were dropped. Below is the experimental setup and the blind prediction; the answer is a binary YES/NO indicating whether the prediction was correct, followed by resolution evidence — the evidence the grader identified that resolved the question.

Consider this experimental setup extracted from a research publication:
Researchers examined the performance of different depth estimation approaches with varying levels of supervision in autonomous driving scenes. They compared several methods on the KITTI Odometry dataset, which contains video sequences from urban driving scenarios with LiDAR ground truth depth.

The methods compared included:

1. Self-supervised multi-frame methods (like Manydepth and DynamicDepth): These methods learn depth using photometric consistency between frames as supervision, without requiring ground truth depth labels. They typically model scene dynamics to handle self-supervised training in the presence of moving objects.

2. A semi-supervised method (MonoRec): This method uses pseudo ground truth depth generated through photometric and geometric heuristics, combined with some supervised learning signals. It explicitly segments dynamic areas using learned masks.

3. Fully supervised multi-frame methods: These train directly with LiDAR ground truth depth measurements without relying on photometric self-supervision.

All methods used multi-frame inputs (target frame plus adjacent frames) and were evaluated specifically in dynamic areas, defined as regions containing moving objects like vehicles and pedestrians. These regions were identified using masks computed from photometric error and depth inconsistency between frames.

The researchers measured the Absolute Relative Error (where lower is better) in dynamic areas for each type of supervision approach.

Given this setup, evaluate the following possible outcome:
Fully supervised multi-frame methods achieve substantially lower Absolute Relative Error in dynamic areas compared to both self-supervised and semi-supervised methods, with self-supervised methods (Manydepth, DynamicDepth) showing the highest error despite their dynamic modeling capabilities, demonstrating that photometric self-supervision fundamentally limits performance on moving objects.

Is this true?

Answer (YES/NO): NO